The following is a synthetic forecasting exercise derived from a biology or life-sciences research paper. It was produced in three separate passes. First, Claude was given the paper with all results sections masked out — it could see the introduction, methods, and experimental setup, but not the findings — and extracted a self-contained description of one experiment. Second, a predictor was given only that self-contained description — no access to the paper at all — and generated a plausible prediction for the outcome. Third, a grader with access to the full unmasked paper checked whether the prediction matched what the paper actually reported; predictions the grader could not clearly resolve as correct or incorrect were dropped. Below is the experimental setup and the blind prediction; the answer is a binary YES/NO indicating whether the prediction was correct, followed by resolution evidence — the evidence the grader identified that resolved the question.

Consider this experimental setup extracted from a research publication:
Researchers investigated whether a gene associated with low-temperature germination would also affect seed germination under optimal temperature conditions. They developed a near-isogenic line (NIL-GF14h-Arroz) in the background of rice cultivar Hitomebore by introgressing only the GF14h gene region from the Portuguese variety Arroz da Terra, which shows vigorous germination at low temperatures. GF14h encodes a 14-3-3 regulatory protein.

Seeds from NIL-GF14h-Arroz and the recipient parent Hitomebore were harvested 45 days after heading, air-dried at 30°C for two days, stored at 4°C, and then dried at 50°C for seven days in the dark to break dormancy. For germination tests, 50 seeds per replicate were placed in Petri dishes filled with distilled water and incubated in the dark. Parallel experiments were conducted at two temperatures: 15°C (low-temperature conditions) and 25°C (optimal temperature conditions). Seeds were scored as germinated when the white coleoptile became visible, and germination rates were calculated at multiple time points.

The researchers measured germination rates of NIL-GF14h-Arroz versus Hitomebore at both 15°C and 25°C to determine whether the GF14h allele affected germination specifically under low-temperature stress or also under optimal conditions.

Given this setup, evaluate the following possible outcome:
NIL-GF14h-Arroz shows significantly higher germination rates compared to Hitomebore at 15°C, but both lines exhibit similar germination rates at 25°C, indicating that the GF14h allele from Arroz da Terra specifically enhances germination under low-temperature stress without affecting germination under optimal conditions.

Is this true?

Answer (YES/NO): NO